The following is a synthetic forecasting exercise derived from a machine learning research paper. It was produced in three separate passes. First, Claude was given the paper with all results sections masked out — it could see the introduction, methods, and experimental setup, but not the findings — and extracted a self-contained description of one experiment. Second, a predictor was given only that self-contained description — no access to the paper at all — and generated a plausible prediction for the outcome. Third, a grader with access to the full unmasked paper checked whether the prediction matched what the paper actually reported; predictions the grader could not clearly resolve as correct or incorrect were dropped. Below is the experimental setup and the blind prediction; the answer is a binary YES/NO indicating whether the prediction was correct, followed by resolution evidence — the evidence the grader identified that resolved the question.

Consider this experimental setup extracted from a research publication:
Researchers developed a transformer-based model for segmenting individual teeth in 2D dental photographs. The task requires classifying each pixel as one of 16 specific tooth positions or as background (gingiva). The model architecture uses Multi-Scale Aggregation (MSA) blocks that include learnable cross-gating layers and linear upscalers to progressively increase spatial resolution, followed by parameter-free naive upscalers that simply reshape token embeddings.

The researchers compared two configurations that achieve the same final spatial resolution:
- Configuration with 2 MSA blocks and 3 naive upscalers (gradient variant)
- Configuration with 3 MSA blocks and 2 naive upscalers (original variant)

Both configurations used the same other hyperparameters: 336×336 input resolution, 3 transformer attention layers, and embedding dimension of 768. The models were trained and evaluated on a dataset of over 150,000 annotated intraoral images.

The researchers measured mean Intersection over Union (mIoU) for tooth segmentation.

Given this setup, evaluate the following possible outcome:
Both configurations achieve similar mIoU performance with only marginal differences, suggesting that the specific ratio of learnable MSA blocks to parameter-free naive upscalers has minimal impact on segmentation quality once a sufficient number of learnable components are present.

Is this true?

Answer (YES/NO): NO